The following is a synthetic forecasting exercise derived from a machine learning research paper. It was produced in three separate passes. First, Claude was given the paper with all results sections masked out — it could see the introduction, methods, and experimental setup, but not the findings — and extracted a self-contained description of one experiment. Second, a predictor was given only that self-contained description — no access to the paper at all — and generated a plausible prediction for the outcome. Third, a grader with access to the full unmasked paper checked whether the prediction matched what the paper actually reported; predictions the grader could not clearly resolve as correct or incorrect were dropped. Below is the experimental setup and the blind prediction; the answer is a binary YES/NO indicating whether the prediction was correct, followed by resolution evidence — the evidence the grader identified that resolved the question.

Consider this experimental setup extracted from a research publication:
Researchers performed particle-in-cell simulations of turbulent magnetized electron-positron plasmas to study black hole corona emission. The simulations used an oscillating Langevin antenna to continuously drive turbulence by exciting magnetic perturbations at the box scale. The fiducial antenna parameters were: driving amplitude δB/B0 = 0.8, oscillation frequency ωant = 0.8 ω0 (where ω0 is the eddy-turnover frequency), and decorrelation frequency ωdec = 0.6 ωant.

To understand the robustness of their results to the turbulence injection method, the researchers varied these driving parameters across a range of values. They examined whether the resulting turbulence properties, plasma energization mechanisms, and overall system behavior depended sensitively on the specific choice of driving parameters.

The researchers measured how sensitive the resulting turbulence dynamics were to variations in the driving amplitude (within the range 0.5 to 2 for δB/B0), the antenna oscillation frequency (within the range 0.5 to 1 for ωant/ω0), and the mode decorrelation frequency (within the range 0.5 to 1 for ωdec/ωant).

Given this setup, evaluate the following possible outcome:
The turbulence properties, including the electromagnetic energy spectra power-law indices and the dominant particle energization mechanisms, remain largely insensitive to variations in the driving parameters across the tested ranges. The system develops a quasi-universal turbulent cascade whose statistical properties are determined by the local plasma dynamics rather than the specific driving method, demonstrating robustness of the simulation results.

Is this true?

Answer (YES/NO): YES